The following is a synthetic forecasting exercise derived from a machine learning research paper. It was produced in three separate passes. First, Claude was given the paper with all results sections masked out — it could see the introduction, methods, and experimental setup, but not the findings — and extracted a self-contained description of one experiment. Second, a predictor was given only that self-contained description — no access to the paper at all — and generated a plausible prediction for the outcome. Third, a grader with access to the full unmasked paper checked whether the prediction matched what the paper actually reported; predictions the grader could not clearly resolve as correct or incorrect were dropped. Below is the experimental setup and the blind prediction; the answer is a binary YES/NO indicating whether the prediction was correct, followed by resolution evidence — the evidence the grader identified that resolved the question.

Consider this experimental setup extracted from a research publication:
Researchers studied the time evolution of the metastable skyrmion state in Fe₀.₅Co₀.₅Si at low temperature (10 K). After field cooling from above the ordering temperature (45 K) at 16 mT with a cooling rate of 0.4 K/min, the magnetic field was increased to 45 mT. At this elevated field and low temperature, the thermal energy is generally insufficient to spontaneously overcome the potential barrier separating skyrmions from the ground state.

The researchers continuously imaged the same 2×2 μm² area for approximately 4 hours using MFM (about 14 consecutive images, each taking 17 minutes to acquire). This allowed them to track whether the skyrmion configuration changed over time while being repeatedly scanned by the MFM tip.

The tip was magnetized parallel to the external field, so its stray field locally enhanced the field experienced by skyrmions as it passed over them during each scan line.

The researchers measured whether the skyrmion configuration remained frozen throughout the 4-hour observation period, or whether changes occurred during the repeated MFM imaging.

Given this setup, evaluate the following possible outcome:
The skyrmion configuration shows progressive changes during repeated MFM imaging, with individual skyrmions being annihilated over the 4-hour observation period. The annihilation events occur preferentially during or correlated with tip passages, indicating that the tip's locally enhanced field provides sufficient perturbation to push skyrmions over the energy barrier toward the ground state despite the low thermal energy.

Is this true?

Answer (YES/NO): YES